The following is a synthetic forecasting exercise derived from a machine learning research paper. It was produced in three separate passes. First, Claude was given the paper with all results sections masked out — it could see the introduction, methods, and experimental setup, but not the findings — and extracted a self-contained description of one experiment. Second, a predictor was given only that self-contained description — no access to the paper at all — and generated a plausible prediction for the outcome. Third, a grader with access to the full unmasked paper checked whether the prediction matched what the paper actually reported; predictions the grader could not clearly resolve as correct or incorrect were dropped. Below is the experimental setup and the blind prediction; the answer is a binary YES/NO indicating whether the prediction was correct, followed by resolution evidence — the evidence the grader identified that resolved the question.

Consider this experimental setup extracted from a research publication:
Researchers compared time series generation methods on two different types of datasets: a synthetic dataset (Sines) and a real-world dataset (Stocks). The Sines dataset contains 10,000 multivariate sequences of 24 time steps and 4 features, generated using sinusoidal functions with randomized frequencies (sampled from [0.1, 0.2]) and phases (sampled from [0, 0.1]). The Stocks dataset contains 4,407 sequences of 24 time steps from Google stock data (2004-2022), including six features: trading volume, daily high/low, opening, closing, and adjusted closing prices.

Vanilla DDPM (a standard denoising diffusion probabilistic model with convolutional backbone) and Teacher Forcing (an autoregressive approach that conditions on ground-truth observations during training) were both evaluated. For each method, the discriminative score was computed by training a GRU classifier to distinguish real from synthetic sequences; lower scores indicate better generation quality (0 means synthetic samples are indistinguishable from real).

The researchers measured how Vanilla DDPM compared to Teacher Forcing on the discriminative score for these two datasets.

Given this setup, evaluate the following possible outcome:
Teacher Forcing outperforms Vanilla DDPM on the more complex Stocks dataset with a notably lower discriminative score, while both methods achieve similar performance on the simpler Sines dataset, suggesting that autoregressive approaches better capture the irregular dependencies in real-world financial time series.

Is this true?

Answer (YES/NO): NO